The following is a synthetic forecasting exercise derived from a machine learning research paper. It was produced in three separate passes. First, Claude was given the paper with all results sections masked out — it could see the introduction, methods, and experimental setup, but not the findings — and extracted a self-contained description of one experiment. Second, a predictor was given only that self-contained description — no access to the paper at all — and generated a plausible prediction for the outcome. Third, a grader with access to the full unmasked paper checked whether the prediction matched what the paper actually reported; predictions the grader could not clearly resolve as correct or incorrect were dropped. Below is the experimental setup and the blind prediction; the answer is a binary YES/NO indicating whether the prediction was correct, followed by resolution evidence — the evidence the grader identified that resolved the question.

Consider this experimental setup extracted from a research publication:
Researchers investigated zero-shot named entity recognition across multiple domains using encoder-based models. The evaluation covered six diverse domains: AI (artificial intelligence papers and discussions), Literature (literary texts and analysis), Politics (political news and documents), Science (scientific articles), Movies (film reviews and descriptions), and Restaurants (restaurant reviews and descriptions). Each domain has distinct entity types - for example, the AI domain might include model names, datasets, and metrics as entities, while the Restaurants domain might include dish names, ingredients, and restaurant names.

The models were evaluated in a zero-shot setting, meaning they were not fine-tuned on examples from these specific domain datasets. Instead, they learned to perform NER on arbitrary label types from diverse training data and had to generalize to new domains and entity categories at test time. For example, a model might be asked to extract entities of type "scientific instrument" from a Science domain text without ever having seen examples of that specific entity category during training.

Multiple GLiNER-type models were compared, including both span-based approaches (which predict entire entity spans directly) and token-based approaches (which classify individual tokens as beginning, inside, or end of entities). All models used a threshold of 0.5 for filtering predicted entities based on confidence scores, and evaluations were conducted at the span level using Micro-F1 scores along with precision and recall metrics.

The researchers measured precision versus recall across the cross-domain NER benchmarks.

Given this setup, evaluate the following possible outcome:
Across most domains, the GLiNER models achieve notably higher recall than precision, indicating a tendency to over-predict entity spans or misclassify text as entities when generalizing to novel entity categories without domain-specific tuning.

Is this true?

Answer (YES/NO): NO